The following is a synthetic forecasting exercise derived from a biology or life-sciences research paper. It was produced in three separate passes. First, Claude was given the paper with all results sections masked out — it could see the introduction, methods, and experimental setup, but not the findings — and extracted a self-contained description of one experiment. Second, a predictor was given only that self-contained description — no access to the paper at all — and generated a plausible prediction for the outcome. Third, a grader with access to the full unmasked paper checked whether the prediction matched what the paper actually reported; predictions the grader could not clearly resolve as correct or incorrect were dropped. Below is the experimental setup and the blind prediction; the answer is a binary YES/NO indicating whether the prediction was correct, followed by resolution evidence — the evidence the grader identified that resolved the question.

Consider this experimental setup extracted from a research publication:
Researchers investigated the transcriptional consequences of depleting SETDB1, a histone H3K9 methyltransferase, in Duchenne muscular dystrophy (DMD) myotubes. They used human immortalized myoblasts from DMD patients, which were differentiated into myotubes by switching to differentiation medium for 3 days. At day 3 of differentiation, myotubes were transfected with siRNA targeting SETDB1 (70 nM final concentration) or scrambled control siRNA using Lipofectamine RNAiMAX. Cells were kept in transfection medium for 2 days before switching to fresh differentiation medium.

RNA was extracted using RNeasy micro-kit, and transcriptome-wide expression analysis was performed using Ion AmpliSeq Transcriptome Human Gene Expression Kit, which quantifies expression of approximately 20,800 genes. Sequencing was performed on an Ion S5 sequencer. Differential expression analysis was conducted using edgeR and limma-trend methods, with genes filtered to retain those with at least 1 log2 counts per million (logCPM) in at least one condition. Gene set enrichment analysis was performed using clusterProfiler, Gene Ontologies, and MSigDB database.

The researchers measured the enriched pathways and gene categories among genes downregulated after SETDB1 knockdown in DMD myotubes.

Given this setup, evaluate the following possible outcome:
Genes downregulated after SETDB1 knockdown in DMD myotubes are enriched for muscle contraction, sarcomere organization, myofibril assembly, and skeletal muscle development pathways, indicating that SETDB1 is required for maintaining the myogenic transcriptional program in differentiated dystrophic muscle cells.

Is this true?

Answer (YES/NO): NO